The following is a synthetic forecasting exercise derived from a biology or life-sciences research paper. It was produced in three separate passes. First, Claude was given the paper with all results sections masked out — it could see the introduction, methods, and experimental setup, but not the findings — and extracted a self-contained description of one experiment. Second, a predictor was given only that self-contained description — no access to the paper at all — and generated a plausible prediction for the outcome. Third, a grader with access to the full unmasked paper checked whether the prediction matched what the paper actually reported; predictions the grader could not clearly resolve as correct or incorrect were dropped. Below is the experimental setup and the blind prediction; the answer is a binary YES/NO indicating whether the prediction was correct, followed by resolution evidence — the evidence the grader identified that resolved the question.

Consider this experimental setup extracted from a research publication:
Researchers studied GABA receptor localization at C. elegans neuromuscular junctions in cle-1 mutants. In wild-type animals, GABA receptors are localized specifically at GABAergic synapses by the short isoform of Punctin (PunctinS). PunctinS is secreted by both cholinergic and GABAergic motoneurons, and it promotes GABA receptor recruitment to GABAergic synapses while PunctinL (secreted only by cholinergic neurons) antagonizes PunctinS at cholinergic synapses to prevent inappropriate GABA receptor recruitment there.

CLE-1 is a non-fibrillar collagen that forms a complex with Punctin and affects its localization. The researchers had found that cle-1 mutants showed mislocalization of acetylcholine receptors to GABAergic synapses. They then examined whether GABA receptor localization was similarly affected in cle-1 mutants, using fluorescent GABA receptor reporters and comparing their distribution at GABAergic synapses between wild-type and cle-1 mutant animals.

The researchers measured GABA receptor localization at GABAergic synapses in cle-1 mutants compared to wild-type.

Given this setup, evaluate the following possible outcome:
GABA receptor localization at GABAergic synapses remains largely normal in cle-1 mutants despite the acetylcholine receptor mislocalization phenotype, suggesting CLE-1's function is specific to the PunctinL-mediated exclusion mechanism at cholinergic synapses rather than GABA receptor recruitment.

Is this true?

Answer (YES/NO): YES